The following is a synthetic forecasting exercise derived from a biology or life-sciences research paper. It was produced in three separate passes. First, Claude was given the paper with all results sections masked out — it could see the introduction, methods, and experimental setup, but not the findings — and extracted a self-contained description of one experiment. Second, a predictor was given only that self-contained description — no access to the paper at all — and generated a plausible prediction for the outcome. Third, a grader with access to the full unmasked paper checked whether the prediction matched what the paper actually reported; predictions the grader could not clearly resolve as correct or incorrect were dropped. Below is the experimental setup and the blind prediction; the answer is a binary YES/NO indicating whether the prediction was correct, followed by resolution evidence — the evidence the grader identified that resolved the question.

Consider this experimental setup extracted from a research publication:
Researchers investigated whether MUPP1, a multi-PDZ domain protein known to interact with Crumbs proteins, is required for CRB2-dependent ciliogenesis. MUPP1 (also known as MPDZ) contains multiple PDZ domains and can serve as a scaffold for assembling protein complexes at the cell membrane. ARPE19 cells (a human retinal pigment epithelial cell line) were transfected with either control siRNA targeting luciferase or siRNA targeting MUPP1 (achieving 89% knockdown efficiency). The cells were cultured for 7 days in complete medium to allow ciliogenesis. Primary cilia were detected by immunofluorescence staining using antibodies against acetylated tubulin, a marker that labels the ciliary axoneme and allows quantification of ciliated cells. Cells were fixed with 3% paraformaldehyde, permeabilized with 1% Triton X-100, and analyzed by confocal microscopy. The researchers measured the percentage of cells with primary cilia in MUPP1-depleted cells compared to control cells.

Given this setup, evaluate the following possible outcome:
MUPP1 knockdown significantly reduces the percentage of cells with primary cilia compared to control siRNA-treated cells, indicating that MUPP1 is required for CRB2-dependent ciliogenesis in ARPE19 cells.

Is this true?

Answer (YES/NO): NO